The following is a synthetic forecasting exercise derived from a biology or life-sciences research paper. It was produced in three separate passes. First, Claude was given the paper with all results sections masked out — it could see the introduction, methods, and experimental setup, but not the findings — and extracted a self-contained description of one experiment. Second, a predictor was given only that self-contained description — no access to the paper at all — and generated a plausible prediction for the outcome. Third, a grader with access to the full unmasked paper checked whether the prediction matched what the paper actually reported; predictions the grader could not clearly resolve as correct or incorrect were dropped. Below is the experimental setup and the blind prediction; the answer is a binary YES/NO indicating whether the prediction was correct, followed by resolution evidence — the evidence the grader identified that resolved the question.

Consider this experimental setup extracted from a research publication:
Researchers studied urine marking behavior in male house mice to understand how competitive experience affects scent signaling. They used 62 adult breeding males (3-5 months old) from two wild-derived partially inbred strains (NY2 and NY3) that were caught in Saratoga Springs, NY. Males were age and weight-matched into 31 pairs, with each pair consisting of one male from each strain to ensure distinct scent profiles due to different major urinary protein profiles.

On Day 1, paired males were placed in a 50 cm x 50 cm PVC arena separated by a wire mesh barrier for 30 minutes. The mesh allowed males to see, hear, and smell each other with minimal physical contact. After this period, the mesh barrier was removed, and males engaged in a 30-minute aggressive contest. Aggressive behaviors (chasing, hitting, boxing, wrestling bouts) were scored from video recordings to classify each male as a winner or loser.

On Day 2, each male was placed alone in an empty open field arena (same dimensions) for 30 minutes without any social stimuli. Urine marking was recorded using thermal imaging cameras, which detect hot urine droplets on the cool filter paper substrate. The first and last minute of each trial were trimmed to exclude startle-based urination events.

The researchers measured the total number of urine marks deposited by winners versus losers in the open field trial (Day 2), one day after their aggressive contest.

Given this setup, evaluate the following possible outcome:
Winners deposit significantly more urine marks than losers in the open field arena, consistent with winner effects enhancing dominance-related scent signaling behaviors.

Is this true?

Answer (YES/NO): YES